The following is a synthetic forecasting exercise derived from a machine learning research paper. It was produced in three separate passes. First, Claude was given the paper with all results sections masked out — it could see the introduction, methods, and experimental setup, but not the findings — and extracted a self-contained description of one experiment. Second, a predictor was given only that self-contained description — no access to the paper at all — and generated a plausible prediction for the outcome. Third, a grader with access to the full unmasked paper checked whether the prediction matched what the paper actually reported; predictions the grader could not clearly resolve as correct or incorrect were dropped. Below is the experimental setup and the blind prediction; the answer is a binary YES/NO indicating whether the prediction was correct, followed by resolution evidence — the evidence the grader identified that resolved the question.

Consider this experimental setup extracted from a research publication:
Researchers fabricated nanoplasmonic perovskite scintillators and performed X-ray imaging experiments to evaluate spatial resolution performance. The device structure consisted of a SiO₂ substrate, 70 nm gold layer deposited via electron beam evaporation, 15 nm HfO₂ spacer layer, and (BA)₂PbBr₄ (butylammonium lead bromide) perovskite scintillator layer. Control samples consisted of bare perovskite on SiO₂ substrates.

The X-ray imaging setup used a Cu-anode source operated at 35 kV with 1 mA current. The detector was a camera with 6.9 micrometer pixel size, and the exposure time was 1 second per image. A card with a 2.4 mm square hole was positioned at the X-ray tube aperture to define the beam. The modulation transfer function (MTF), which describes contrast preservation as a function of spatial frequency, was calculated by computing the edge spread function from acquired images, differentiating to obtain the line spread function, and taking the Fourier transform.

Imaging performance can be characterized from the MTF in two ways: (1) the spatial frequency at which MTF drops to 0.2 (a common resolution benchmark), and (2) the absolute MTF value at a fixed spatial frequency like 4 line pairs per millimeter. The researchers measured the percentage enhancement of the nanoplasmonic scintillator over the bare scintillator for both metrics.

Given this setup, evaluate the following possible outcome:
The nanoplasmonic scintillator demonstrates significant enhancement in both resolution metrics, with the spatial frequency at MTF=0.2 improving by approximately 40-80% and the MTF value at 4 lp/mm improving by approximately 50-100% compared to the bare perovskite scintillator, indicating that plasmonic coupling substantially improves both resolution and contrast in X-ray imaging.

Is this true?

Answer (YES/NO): NO